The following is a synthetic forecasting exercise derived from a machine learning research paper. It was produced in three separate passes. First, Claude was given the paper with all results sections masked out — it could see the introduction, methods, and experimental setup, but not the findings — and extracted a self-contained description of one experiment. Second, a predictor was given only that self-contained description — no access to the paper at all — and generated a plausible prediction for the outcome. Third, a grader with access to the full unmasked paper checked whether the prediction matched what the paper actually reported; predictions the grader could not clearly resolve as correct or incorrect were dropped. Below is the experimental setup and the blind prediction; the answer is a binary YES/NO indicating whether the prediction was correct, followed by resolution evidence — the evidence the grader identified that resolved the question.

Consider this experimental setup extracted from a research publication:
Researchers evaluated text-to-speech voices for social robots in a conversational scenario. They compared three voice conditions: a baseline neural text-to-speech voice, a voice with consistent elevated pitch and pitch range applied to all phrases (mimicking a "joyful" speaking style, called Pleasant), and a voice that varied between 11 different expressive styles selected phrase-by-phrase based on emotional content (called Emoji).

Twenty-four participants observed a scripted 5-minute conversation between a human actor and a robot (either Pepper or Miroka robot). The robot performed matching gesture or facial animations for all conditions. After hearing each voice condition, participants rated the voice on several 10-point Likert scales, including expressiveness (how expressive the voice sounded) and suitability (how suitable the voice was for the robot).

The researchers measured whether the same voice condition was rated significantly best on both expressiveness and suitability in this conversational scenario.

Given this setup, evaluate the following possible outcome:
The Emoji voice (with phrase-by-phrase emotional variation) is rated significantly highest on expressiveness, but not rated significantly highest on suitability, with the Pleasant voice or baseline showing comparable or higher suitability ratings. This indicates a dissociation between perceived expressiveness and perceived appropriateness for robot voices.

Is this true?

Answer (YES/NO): YES